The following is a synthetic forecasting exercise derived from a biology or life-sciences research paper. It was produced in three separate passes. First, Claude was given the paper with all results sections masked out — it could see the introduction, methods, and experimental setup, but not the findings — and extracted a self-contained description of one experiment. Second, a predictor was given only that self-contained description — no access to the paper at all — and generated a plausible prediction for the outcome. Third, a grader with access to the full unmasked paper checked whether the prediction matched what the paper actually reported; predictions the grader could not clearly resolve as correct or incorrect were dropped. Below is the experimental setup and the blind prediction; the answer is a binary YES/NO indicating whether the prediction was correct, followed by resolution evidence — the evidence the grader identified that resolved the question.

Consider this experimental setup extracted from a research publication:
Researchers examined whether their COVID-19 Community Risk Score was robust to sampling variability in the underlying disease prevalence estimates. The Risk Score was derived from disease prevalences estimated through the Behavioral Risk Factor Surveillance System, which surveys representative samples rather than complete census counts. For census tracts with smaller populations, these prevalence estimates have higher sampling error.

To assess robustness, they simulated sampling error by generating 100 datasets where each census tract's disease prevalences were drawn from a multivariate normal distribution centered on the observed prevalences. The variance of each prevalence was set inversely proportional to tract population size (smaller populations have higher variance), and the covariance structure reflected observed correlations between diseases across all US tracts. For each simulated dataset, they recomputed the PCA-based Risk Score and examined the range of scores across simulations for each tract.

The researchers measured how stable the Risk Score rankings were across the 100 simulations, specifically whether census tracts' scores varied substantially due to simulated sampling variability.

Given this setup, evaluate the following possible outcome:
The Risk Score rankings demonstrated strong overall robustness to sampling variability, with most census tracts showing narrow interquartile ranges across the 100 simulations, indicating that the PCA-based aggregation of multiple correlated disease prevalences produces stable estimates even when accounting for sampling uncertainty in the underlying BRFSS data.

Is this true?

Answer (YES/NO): YES